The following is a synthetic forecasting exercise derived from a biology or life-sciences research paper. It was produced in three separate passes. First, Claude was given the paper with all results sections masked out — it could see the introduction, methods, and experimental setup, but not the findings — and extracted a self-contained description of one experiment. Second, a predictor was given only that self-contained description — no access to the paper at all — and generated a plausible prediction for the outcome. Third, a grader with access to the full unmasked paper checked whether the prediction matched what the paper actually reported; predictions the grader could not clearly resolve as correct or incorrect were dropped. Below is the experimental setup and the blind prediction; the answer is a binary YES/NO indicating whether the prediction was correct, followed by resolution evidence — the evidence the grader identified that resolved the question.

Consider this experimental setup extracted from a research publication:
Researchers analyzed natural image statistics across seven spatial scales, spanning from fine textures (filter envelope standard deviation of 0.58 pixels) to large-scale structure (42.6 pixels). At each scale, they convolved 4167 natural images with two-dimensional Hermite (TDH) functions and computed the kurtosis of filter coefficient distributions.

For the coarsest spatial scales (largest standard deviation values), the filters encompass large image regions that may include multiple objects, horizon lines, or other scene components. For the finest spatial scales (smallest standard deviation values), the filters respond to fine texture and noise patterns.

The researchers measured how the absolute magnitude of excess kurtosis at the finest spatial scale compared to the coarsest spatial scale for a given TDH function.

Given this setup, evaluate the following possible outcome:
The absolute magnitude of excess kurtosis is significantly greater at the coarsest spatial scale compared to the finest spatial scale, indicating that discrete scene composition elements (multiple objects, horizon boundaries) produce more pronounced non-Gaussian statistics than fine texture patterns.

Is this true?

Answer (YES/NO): NO